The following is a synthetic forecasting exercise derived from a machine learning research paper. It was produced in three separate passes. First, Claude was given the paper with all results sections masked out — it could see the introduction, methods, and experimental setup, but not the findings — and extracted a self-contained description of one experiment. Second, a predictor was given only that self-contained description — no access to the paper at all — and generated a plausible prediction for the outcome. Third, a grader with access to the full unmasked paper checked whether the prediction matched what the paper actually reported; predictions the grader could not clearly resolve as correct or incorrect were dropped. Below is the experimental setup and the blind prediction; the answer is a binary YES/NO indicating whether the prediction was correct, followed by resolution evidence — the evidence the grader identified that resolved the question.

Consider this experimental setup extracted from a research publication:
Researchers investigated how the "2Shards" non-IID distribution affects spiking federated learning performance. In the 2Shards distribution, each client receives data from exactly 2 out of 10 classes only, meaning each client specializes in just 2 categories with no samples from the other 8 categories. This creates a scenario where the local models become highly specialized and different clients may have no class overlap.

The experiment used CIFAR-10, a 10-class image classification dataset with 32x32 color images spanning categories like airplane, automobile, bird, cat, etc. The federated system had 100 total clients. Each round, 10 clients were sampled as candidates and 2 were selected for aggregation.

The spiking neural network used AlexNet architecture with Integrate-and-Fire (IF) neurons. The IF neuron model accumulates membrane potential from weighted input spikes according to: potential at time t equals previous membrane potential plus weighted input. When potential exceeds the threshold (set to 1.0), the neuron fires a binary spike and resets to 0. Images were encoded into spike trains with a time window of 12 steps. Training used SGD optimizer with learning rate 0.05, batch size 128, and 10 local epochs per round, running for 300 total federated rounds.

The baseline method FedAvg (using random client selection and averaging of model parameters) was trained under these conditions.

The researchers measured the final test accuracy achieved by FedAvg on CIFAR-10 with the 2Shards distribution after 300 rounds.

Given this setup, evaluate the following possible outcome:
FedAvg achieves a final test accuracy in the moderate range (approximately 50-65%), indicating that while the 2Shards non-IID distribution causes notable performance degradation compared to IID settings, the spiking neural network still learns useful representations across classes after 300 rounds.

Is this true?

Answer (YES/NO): NO